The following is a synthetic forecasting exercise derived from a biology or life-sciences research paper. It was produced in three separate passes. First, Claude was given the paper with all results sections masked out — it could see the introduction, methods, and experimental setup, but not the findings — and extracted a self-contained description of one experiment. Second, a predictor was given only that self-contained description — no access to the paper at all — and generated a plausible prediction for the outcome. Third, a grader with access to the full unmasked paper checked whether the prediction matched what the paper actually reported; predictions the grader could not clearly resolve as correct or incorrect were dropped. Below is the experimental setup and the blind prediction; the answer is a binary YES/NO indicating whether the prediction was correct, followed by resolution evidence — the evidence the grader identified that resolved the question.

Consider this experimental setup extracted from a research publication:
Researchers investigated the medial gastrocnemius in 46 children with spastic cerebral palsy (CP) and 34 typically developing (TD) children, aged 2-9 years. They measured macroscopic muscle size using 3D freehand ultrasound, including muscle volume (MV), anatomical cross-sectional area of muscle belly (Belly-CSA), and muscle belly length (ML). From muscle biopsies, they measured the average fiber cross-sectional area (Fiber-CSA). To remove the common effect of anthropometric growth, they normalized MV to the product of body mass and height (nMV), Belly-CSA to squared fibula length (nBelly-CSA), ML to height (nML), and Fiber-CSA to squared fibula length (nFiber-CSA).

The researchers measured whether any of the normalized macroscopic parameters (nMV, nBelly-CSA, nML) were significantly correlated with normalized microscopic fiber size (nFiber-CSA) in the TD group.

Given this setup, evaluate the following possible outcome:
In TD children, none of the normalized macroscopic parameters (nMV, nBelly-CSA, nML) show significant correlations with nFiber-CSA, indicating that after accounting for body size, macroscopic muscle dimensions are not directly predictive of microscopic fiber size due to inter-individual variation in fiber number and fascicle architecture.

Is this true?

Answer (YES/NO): NO